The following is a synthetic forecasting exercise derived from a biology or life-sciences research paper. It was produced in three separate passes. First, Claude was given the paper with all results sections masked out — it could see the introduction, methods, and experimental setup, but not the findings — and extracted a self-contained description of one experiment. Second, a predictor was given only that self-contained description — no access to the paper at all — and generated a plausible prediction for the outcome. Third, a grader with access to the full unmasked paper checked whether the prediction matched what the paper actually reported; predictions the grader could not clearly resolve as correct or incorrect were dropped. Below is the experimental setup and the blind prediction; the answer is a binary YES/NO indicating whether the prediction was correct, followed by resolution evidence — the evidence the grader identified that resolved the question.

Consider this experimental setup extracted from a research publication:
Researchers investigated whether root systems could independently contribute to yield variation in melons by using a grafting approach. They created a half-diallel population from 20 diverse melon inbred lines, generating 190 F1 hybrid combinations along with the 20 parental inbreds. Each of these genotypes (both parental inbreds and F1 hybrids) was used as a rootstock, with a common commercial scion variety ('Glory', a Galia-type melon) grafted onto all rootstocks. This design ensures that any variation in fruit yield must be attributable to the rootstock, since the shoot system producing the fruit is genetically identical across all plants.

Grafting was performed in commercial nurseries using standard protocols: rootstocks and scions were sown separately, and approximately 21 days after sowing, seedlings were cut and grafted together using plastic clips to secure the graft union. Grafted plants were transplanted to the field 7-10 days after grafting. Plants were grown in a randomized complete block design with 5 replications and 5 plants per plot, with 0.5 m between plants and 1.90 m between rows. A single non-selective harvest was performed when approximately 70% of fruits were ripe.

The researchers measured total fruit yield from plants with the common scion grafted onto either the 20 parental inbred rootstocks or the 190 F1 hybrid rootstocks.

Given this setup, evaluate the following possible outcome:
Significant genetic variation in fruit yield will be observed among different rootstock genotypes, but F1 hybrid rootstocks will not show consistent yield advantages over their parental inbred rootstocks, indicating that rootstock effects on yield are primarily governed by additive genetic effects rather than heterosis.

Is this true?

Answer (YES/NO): NO